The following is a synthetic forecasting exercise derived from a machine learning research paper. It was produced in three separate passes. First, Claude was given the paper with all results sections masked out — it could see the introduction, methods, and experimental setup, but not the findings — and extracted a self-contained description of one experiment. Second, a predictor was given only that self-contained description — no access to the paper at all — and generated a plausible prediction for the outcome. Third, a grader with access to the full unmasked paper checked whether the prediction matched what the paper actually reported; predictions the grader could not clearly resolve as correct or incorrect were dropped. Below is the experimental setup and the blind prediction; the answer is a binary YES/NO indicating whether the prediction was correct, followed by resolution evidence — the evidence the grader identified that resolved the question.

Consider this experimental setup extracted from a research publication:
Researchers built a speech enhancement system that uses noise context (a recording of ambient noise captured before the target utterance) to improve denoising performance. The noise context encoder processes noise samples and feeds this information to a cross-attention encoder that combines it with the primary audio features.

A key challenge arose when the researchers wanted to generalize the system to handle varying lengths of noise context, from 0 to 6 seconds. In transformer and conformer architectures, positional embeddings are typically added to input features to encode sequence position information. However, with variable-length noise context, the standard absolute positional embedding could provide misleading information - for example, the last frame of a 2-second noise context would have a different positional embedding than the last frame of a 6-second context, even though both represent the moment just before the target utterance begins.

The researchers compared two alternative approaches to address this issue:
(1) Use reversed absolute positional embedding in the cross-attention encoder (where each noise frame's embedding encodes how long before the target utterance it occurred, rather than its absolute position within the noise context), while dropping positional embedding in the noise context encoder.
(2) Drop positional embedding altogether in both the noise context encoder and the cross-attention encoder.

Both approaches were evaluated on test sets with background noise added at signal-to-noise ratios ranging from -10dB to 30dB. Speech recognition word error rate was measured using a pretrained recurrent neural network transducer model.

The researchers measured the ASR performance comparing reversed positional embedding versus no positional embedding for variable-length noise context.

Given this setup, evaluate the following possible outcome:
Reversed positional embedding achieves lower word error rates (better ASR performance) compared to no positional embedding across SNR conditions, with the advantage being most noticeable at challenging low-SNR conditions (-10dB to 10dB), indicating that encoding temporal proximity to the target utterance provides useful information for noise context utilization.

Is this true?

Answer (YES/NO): NO